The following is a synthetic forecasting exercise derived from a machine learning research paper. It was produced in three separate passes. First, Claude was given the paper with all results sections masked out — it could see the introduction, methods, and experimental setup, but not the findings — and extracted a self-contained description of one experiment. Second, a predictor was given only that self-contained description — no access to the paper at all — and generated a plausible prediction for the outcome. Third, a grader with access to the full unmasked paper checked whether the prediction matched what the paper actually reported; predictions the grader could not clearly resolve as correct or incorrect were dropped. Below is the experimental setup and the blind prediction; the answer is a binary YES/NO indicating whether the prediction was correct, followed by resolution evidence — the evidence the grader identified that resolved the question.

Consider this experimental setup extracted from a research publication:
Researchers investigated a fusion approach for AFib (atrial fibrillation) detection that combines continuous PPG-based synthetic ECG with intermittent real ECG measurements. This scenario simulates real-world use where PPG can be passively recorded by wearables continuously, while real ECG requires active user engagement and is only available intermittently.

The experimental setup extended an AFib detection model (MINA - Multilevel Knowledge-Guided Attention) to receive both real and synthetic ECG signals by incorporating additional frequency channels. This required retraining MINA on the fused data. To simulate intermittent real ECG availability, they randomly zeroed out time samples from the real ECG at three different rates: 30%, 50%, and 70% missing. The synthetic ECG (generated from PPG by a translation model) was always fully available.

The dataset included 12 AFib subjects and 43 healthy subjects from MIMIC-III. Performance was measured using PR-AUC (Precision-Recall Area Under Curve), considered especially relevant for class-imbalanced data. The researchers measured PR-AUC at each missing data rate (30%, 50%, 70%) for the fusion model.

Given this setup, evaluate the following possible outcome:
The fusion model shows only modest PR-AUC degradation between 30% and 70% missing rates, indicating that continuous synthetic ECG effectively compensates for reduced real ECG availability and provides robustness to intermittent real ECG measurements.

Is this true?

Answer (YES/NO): YES